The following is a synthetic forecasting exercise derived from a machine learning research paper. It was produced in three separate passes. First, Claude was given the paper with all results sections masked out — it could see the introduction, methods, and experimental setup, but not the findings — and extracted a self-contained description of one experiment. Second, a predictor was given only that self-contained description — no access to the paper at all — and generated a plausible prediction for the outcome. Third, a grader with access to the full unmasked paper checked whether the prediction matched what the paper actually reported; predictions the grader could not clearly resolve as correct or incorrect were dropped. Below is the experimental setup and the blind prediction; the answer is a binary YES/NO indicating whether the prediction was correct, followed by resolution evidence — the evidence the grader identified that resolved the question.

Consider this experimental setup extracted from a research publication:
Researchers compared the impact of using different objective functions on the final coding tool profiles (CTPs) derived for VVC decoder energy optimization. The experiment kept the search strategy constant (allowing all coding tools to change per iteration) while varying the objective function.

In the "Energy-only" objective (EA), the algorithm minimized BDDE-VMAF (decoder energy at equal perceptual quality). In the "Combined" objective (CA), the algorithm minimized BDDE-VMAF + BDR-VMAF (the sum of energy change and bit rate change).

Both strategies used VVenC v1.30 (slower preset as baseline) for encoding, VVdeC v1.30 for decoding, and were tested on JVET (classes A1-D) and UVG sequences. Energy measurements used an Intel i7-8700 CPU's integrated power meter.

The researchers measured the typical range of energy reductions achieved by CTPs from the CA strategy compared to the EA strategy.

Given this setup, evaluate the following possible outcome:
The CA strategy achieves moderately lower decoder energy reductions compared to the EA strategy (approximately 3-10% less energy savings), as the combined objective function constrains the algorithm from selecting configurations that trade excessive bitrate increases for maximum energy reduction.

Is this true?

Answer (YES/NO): NO